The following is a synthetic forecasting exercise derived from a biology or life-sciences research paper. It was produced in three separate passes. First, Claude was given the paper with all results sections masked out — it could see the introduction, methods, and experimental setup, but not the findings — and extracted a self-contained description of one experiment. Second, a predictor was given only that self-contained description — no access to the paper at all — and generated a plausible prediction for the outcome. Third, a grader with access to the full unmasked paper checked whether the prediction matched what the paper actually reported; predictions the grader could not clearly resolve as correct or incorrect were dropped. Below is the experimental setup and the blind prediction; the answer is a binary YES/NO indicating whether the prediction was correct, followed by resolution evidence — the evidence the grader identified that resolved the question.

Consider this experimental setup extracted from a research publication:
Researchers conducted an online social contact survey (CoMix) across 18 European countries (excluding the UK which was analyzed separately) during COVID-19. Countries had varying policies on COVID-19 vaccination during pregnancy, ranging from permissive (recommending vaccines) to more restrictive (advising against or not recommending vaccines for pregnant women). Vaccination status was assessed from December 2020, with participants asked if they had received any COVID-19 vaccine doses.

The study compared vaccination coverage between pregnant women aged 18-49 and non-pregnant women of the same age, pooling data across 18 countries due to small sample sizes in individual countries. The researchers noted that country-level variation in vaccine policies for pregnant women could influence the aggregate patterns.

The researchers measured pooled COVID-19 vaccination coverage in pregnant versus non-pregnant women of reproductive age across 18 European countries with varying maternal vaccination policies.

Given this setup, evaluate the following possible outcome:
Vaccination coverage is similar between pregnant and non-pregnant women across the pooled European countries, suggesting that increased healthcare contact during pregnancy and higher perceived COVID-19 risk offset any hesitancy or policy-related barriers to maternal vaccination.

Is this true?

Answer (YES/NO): NO